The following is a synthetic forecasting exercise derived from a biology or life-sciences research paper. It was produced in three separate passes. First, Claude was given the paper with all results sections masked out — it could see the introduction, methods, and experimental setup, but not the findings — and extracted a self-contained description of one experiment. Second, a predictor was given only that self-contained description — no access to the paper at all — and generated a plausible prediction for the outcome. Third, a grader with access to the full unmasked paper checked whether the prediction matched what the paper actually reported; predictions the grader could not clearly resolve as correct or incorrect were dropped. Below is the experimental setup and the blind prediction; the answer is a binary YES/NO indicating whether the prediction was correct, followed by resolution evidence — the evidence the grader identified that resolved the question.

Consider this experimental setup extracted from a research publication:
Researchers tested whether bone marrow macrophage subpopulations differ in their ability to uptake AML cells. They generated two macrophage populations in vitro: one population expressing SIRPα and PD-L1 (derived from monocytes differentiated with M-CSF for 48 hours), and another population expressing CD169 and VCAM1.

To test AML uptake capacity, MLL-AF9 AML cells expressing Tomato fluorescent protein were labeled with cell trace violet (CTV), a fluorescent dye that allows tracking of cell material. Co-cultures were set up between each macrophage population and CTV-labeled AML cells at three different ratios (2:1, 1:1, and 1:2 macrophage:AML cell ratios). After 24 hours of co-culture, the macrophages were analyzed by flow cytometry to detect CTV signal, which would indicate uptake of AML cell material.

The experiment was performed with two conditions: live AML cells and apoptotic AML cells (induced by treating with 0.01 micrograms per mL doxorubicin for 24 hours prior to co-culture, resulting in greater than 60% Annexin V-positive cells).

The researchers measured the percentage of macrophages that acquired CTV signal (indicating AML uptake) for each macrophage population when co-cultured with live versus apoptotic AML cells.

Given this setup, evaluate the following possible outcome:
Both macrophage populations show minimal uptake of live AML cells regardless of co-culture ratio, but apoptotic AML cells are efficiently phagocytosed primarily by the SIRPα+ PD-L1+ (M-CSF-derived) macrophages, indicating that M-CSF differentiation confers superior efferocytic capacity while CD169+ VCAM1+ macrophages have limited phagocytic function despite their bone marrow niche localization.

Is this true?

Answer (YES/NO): NO